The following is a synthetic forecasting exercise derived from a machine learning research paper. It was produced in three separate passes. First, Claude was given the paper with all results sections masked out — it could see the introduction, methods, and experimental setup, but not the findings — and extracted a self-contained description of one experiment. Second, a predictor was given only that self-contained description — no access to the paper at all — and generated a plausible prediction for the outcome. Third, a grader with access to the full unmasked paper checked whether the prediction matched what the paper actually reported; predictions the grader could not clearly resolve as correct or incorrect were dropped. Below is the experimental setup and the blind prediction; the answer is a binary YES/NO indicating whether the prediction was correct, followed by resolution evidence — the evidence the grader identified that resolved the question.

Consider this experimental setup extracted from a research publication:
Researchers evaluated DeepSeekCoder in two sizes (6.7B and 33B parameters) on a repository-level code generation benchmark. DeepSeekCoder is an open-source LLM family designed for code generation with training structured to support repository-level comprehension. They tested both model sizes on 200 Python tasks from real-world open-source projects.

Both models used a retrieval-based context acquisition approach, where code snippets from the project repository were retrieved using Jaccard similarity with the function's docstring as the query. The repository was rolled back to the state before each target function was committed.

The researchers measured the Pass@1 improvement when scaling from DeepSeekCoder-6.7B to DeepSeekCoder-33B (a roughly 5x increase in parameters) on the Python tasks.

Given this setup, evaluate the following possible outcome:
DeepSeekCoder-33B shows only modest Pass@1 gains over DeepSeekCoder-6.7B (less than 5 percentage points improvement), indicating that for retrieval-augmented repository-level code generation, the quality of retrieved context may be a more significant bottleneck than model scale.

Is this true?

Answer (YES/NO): YES